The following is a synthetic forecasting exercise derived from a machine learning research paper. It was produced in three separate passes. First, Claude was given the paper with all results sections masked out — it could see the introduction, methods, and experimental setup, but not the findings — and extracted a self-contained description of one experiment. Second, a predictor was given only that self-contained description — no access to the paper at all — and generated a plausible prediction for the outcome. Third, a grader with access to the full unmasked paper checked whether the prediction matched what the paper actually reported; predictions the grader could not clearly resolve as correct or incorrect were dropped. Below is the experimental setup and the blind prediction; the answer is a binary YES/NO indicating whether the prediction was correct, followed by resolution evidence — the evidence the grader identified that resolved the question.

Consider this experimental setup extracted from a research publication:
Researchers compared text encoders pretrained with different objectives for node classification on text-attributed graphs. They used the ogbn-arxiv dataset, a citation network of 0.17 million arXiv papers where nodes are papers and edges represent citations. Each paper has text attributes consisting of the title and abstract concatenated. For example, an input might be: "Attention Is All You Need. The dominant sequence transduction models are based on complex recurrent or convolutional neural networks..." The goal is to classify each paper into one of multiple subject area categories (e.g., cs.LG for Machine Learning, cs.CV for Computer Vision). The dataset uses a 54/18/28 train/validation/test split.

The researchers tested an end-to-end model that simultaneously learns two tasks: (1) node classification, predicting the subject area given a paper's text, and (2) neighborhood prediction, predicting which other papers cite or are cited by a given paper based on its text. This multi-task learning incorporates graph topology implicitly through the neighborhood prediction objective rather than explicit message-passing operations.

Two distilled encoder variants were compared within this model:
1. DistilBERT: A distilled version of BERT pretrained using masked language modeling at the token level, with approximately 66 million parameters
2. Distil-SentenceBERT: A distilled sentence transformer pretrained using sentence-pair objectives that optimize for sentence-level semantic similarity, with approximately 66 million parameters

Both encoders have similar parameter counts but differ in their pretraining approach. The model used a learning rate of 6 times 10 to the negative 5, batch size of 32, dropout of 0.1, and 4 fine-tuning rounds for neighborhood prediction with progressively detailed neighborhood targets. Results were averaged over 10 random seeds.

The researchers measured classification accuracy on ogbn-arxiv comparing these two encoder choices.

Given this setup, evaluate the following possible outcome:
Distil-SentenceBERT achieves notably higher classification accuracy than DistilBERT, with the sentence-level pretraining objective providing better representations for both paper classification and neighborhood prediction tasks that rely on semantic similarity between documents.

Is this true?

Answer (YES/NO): NO